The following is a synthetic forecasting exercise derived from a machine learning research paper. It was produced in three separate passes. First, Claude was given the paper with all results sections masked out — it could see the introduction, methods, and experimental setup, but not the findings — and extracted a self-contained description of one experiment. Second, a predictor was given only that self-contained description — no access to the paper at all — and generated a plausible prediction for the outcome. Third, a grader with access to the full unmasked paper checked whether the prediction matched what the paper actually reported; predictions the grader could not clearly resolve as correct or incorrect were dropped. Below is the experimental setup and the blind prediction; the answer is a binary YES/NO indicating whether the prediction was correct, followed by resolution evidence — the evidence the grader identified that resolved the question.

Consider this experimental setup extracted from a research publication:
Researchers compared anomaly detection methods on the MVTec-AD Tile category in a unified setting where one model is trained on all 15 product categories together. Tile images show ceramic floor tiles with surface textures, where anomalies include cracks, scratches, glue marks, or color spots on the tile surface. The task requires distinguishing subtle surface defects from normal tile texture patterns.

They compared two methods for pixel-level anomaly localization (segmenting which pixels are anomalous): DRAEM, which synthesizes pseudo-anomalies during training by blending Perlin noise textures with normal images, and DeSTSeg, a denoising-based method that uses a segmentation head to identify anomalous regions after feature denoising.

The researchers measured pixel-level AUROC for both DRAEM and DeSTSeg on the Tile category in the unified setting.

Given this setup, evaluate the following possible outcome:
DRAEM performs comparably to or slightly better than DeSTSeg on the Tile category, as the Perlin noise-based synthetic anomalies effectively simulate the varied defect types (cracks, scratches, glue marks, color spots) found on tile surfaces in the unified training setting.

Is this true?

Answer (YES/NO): NO